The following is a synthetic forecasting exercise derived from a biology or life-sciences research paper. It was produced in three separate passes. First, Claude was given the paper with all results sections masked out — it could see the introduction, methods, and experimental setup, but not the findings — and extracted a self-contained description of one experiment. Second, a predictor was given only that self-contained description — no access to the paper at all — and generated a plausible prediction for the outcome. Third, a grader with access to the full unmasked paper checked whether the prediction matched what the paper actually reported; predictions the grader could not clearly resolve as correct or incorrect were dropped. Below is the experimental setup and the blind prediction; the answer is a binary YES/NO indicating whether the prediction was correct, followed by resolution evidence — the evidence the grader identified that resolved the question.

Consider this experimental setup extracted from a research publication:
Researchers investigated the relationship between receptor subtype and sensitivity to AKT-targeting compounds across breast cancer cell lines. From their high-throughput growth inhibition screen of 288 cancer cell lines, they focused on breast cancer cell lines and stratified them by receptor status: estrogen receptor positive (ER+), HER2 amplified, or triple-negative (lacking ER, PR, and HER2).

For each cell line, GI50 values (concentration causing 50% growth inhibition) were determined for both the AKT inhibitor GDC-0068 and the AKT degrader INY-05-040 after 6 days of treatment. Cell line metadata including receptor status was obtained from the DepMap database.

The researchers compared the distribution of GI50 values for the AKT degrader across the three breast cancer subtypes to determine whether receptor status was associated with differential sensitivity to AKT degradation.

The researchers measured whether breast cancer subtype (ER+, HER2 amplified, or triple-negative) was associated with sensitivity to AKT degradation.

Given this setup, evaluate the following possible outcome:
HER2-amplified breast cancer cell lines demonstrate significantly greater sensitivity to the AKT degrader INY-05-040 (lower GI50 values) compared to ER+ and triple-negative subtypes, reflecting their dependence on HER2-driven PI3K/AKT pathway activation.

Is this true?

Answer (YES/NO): NO